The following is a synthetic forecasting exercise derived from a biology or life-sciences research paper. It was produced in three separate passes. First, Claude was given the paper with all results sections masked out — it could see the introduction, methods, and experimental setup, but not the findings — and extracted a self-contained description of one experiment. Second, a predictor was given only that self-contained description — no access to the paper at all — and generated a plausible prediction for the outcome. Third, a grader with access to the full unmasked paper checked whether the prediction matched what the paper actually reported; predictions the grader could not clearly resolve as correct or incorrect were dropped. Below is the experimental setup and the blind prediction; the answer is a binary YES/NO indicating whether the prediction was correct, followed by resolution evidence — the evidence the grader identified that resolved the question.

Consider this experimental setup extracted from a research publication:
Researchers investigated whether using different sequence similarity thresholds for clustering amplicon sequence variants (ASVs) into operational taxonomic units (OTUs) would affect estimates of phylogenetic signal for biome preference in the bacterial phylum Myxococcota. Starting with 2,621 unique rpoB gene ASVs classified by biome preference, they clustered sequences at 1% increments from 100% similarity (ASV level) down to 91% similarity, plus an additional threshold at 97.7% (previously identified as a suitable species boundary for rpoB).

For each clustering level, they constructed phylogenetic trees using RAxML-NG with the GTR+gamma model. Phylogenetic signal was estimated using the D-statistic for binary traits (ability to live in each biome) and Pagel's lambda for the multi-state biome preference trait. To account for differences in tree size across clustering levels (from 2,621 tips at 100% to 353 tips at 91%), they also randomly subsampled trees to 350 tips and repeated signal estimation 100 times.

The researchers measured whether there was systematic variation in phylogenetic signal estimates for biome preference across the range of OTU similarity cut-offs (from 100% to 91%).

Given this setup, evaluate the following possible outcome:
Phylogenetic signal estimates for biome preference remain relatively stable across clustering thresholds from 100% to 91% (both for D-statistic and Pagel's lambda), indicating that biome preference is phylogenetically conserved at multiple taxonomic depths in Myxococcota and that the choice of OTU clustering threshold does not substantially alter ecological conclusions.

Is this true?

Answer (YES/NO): YES